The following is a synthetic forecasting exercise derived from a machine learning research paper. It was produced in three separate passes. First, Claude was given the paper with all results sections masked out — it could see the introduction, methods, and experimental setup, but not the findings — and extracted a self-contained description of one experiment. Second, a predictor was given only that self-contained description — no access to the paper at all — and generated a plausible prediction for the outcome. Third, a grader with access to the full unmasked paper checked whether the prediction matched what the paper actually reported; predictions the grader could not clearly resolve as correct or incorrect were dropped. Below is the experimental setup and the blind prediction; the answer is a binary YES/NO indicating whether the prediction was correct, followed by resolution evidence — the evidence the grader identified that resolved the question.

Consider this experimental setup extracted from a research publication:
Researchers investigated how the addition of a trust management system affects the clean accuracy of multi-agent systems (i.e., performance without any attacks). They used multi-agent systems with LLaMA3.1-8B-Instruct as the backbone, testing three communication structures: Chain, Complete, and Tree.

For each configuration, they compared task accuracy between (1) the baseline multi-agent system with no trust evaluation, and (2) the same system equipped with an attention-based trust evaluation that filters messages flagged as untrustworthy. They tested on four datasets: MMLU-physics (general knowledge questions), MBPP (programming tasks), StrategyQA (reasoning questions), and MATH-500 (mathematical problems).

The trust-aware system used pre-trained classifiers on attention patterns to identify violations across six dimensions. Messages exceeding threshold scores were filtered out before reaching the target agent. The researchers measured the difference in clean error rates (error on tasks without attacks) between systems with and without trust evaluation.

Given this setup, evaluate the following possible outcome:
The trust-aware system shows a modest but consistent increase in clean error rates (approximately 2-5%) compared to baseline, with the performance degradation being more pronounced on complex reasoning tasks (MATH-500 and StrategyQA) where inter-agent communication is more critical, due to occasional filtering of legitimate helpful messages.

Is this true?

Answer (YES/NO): NO